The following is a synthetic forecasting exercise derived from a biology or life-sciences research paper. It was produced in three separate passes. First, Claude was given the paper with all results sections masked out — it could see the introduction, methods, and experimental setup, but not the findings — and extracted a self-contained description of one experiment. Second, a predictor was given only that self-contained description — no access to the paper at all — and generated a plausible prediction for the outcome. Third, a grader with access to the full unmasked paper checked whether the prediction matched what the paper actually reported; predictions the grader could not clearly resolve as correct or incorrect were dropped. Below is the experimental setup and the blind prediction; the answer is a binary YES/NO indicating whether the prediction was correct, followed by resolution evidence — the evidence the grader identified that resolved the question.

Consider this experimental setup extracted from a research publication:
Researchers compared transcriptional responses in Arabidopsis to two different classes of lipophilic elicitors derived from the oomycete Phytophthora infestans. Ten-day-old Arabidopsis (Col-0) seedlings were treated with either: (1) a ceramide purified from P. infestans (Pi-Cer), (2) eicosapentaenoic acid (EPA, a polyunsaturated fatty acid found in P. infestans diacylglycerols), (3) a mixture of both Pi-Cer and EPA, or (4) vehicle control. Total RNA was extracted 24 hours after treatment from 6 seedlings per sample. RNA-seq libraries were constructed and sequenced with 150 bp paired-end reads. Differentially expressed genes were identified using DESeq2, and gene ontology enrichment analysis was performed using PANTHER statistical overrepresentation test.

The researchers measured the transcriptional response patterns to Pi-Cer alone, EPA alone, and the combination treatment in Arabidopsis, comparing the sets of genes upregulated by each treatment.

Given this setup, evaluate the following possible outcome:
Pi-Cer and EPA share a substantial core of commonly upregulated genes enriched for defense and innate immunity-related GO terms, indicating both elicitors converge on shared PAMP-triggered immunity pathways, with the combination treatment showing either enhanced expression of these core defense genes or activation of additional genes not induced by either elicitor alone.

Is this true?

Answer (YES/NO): NO